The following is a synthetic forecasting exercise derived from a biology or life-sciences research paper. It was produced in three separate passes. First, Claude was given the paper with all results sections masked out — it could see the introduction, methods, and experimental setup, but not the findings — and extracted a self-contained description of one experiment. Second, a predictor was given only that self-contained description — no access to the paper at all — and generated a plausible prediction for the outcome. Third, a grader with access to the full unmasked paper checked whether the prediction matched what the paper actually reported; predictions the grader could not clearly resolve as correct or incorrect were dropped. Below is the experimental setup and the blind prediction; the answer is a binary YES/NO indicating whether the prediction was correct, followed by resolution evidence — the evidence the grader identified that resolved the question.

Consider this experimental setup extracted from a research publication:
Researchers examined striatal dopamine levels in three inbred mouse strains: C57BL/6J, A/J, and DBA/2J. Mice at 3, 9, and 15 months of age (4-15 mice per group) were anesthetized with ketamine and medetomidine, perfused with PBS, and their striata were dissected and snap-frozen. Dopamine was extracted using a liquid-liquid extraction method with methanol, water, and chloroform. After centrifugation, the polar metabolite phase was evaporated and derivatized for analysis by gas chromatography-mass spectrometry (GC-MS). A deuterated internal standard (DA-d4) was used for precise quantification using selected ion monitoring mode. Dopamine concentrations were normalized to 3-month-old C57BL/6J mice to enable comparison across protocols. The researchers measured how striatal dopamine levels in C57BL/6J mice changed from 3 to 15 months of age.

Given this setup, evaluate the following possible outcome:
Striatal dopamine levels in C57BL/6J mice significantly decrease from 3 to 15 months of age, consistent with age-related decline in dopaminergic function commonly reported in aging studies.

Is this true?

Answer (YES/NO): NO